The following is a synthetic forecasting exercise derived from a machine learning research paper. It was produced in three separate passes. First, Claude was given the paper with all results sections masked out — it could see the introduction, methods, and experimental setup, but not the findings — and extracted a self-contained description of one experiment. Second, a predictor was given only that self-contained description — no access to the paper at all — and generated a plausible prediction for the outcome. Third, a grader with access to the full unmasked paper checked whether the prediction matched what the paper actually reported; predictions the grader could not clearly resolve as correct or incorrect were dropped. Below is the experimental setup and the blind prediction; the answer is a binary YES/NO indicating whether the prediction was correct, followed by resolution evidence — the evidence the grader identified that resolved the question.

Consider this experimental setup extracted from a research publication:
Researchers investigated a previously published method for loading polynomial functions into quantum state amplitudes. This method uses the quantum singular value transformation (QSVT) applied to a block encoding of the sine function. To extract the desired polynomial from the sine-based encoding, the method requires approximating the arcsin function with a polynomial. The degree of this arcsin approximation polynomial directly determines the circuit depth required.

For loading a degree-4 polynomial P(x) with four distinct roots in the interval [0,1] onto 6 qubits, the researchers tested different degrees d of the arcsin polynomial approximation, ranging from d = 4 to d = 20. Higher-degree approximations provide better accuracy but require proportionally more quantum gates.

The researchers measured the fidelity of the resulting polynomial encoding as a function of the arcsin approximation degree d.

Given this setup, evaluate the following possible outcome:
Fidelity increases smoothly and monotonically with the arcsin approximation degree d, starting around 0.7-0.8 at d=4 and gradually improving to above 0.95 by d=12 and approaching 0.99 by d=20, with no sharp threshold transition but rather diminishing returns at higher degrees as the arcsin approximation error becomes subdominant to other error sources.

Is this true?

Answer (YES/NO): NO